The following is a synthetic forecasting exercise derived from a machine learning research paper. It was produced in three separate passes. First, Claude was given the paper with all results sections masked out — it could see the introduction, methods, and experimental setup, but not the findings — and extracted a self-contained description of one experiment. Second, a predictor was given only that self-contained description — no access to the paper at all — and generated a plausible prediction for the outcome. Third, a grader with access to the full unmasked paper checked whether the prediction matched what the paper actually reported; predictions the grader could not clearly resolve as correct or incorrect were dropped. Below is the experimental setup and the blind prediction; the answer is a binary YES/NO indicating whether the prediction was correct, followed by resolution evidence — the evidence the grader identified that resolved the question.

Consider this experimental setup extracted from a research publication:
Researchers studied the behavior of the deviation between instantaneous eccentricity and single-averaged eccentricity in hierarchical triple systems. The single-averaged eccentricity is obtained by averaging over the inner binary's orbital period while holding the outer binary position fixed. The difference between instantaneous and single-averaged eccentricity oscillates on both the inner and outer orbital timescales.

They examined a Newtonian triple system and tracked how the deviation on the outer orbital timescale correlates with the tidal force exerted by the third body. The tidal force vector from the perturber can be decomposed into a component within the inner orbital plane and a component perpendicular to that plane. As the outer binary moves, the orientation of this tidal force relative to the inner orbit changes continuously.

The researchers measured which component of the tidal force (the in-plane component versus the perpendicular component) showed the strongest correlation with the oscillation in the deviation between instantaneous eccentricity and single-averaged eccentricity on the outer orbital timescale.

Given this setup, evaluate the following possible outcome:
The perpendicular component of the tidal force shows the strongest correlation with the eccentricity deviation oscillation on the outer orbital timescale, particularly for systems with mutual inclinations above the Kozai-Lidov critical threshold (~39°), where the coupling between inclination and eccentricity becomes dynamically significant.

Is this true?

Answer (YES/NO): NO